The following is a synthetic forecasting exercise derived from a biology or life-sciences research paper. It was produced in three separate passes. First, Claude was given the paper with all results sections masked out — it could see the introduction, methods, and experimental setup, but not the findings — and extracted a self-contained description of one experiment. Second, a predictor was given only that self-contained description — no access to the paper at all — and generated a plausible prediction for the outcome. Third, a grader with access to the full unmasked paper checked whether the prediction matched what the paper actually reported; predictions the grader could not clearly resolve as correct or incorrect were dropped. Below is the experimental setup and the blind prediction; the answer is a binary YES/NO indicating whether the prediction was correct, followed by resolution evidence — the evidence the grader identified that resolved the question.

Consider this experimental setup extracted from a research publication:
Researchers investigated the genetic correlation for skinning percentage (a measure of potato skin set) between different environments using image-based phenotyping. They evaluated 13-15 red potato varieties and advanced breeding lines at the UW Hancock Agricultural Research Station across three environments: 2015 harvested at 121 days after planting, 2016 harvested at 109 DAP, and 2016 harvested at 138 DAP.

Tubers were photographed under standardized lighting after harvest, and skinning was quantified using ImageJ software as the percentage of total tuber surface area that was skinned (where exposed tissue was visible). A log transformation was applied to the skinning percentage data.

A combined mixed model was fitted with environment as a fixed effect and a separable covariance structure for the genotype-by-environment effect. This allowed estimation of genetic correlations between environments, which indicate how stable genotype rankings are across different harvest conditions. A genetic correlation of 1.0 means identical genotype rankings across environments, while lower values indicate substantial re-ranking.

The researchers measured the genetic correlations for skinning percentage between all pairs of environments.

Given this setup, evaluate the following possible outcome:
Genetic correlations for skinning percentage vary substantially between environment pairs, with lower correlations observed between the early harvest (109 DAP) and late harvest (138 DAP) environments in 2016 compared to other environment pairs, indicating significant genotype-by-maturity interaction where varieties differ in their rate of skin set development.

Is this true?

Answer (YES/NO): NO